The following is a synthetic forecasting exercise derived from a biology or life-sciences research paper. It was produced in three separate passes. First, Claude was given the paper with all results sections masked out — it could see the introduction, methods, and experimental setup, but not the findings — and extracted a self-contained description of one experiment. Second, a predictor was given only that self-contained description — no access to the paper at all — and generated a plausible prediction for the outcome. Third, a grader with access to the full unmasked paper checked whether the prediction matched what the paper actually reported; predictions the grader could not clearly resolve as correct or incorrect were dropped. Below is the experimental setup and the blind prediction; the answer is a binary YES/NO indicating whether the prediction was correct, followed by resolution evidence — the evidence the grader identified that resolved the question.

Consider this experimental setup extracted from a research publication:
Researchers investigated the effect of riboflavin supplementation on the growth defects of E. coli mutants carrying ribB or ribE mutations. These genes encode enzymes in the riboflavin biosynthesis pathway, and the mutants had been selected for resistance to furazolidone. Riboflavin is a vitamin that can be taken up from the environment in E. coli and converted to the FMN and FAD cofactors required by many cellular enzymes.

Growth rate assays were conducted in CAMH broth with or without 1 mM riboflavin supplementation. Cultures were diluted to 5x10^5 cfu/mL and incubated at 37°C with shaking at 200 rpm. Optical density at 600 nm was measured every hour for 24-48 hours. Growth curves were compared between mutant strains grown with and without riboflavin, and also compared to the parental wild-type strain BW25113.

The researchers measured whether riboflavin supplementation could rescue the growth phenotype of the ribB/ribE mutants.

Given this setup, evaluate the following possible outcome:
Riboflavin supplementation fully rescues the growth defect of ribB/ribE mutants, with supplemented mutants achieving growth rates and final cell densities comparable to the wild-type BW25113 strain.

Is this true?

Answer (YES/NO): YES